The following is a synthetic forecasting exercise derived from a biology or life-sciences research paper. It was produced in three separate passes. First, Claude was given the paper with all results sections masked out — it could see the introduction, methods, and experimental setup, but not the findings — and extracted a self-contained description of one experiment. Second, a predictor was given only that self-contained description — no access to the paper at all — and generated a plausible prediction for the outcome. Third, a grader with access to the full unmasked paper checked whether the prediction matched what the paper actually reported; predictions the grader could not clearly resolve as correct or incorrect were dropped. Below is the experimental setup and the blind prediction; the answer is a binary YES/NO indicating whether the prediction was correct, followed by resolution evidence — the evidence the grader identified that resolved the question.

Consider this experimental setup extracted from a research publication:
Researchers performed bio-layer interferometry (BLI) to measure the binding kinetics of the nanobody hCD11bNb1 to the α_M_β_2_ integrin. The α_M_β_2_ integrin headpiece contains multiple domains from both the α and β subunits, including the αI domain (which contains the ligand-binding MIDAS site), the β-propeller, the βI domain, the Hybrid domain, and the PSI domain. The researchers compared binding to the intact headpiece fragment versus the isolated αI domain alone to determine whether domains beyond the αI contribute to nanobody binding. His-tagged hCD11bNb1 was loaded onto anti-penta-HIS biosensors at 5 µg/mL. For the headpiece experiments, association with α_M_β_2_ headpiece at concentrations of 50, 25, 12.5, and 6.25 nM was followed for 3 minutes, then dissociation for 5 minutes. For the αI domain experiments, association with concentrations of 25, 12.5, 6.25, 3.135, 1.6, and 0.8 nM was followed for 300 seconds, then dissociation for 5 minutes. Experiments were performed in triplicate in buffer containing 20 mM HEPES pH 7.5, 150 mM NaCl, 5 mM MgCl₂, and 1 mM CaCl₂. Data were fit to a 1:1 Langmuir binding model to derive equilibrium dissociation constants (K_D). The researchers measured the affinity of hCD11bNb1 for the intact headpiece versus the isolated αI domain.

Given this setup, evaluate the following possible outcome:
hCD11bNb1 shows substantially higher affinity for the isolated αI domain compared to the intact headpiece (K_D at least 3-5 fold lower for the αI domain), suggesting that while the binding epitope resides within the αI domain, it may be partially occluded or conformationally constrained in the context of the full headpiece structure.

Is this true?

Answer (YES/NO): NO